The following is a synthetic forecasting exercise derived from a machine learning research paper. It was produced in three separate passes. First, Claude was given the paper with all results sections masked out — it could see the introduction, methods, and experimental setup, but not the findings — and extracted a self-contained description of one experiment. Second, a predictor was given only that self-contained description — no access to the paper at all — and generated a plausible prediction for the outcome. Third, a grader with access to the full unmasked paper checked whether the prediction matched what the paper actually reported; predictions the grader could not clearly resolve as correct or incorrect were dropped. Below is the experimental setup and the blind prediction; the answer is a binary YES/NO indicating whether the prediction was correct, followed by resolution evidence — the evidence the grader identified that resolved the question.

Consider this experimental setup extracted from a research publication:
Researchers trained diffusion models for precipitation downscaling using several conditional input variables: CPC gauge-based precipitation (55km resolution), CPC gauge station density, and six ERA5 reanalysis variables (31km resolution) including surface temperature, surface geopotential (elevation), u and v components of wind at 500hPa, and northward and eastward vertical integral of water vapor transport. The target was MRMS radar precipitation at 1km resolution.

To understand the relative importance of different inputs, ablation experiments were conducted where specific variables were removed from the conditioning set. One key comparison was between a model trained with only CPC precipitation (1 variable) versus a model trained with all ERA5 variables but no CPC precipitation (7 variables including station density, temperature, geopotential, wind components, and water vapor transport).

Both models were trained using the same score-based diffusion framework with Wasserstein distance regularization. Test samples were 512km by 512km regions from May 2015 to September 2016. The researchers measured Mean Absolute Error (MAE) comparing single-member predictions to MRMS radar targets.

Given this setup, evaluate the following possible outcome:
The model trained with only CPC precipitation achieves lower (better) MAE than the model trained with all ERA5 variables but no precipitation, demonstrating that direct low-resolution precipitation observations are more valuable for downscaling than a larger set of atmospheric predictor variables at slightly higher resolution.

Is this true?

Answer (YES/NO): YES